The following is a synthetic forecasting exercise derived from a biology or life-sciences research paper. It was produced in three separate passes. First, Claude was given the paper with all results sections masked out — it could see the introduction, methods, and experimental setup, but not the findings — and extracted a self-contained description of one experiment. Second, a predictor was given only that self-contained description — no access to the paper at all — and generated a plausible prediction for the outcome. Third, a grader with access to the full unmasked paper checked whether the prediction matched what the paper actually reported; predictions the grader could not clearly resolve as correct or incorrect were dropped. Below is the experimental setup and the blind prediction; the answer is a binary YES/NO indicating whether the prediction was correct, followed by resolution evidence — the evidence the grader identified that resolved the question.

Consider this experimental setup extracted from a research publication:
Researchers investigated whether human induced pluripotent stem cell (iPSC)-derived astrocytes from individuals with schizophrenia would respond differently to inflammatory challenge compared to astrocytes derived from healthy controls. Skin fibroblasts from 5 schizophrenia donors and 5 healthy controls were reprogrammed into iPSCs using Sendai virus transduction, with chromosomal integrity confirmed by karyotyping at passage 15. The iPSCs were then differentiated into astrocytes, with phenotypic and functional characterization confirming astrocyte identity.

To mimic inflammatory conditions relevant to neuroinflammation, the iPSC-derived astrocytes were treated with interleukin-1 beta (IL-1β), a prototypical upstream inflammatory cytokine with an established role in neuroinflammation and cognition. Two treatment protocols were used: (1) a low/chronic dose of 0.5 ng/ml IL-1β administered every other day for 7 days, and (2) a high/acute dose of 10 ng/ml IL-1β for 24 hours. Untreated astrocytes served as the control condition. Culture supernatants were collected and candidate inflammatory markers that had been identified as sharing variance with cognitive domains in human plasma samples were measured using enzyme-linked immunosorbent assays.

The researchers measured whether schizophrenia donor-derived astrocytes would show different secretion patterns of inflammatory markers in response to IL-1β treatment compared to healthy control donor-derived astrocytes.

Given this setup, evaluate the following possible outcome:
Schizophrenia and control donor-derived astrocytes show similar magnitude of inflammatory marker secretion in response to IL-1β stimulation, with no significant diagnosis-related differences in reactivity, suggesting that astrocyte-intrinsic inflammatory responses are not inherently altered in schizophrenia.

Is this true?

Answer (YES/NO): NO